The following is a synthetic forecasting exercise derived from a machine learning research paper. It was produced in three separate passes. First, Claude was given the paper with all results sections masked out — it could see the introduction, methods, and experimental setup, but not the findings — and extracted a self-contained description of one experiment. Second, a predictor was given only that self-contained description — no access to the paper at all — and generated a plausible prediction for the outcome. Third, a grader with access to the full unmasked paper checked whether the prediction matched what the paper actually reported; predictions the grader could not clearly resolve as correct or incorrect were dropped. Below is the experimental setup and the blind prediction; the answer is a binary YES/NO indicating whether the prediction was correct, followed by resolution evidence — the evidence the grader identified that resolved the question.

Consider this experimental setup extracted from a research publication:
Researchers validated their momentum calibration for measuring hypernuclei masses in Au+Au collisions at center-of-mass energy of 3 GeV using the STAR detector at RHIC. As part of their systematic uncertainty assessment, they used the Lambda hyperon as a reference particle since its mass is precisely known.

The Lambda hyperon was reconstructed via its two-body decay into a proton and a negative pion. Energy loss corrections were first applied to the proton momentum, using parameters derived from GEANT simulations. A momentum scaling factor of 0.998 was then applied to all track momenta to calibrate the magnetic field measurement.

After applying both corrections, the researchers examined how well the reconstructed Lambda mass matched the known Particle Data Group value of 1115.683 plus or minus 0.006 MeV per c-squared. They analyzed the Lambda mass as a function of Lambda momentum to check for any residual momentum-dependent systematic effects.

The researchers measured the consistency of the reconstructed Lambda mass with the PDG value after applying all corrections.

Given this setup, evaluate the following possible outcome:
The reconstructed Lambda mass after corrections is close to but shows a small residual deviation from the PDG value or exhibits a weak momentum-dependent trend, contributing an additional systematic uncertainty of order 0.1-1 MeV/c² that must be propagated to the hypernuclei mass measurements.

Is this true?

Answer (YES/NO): YES